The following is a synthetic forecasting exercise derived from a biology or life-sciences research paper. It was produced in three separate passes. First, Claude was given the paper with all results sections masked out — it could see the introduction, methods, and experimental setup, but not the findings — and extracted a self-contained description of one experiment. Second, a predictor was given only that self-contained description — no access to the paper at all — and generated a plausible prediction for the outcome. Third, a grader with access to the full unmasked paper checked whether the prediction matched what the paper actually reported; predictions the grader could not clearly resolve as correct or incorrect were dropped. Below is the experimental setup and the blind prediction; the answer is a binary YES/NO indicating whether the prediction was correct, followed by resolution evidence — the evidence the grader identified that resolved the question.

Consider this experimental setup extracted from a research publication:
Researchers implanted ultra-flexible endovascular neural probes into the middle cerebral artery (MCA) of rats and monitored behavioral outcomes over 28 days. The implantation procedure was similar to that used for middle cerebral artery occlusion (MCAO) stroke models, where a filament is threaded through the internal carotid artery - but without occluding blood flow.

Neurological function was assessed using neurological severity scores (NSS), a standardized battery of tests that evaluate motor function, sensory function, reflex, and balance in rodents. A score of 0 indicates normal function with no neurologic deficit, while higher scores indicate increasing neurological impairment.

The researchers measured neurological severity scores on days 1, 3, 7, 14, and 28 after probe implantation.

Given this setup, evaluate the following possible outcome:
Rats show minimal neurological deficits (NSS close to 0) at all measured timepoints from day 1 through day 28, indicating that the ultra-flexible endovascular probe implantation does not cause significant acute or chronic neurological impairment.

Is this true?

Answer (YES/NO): NO